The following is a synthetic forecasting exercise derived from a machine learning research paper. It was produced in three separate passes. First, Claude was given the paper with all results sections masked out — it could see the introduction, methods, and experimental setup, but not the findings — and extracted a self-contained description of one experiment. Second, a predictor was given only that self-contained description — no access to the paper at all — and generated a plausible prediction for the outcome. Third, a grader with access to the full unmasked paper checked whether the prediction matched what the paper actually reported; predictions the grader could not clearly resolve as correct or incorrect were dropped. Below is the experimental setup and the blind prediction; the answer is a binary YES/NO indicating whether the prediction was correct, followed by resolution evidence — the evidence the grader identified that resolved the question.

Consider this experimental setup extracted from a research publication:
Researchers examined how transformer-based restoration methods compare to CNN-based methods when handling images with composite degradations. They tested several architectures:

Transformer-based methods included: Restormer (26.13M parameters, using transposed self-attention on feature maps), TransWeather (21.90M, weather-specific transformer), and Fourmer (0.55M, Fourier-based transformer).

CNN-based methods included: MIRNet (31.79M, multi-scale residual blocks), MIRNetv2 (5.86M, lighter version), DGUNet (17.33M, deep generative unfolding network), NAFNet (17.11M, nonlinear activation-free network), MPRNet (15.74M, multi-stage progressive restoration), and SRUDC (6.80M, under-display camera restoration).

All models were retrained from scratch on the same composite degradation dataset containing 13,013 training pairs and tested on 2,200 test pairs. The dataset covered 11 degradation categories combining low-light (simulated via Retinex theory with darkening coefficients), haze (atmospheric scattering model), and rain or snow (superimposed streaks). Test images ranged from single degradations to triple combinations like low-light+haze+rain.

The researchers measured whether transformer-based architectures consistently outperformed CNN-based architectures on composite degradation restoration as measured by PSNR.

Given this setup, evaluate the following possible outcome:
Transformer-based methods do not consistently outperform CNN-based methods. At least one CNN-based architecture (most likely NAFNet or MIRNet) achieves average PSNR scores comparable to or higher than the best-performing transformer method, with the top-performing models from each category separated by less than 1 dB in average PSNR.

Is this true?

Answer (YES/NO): NO